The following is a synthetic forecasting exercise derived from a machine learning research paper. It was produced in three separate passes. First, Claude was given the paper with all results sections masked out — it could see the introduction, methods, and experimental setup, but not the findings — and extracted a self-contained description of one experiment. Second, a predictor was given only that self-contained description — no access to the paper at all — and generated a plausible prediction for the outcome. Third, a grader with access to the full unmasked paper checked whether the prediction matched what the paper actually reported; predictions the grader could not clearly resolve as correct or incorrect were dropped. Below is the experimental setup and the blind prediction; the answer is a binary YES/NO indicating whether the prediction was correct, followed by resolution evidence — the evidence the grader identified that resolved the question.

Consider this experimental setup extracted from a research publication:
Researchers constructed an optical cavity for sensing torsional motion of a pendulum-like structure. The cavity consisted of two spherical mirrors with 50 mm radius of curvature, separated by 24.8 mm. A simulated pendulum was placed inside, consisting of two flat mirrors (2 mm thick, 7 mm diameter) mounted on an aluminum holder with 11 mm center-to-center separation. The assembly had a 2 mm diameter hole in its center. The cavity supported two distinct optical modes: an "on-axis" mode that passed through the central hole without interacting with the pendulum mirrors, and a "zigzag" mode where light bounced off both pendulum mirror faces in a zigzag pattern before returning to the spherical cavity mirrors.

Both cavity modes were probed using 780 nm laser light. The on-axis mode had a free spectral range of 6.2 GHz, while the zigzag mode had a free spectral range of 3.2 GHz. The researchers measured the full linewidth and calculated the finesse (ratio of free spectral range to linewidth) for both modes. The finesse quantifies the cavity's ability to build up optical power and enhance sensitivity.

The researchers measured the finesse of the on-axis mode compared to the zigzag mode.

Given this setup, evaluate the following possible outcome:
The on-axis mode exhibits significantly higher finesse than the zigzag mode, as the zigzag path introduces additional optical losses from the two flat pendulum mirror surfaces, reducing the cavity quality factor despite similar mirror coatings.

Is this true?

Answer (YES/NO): YES